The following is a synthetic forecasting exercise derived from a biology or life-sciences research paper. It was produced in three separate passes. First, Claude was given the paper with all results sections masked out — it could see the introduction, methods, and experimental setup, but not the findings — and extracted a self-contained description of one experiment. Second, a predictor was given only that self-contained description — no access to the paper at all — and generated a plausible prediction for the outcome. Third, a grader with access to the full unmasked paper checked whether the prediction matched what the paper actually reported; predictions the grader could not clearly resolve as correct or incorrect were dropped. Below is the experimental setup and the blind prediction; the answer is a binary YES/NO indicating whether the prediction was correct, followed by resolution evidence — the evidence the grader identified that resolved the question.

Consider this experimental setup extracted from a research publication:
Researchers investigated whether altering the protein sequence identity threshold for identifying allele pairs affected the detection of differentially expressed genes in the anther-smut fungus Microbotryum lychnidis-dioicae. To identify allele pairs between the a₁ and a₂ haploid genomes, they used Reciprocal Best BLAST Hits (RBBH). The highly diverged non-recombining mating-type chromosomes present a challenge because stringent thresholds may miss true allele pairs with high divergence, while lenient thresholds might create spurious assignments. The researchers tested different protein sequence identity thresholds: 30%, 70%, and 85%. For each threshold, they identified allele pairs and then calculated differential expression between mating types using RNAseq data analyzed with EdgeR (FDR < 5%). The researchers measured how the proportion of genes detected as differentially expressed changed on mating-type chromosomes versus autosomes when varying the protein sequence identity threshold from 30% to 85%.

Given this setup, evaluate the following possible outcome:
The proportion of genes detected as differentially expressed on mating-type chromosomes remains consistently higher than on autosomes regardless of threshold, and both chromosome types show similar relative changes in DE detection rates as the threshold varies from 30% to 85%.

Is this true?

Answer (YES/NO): NO